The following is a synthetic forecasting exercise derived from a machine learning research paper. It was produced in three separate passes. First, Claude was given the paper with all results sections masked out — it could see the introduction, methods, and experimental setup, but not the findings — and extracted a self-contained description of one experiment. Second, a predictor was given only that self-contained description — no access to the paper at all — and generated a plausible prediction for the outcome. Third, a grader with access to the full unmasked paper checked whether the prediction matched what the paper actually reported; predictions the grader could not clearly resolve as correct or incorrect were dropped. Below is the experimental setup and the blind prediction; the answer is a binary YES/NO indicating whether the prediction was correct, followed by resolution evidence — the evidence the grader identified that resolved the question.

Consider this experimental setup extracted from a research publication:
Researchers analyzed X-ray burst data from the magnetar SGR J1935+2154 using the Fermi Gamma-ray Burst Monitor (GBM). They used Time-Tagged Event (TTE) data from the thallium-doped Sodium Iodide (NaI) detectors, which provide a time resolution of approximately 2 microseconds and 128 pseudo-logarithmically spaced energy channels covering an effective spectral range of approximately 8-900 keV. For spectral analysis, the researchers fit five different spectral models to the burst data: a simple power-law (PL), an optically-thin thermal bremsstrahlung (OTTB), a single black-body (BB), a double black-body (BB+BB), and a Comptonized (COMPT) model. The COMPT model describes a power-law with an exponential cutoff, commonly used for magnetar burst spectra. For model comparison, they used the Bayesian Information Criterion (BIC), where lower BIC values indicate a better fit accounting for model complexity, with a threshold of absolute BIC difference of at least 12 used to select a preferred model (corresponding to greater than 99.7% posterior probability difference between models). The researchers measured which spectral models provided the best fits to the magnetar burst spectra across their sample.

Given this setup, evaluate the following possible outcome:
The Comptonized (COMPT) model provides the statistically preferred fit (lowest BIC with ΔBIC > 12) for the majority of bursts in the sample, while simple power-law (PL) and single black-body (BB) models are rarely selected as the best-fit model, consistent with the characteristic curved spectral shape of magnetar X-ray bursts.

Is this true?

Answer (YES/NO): NO